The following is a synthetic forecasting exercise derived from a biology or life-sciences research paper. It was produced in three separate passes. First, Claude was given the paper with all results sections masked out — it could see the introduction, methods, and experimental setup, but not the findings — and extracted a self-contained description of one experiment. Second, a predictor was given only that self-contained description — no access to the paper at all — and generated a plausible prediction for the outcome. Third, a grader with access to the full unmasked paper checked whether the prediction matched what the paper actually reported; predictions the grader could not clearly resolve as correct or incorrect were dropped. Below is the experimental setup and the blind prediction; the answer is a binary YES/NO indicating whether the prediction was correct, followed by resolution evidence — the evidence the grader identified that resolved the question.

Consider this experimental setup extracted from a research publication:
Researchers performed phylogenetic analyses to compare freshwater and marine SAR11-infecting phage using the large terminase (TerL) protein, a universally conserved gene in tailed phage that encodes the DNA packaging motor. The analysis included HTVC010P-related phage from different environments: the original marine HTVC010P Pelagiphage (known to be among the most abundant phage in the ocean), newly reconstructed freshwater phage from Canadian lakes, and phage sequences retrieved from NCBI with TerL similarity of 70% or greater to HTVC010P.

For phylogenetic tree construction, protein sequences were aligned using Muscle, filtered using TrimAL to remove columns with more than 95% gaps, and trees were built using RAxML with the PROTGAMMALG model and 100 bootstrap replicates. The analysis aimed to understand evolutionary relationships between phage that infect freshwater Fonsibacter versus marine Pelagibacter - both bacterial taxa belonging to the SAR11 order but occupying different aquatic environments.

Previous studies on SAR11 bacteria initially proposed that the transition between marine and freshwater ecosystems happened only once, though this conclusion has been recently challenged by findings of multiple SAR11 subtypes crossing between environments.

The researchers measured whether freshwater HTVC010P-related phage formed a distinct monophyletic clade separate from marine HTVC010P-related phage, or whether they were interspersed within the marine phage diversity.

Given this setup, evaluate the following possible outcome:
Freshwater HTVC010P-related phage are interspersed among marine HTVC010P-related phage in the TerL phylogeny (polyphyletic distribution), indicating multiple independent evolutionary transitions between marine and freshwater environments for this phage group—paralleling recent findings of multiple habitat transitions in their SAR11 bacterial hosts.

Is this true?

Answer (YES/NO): YES